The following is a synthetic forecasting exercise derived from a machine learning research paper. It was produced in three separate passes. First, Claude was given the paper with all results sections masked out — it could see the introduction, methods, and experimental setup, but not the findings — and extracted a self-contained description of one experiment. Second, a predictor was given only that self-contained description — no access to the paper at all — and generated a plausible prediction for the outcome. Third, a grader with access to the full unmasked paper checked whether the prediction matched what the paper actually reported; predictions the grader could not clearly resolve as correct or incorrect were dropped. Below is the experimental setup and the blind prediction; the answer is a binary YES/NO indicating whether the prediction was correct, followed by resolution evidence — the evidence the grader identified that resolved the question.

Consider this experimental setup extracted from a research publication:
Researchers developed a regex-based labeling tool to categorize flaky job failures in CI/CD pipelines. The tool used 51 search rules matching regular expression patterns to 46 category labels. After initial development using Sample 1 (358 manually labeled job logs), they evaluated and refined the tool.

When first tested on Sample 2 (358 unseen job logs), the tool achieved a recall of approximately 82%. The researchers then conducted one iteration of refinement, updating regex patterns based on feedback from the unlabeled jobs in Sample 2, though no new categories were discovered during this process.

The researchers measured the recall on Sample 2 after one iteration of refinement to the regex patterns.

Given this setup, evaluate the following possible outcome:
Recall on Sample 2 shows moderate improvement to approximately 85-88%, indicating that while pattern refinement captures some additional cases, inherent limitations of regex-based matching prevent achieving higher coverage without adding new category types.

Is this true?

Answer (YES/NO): NO